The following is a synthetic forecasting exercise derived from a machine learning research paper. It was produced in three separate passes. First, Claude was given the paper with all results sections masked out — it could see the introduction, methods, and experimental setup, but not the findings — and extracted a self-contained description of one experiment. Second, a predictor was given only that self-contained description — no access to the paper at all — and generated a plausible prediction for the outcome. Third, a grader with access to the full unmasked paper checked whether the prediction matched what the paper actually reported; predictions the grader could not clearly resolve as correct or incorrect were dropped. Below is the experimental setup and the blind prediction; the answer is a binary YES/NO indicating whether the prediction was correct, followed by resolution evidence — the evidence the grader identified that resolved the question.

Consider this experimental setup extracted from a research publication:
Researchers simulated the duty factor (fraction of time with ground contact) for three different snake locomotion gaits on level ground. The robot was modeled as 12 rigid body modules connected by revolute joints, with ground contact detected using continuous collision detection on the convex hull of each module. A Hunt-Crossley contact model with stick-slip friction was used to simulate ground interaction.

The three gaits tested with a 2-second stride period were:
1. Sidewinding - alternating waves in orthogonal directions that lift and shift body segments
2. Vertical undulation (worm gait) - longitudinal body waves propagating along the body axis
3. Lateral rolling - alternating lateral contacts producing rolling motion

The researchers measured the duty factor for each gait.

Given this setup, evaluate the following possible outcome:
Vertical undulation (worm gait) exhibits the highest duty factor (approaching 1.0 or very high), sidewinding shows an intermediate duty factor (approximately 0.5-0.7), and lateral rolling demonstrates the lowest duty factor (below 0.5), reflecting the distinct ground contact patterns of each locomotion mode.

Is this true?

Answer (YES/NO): NO